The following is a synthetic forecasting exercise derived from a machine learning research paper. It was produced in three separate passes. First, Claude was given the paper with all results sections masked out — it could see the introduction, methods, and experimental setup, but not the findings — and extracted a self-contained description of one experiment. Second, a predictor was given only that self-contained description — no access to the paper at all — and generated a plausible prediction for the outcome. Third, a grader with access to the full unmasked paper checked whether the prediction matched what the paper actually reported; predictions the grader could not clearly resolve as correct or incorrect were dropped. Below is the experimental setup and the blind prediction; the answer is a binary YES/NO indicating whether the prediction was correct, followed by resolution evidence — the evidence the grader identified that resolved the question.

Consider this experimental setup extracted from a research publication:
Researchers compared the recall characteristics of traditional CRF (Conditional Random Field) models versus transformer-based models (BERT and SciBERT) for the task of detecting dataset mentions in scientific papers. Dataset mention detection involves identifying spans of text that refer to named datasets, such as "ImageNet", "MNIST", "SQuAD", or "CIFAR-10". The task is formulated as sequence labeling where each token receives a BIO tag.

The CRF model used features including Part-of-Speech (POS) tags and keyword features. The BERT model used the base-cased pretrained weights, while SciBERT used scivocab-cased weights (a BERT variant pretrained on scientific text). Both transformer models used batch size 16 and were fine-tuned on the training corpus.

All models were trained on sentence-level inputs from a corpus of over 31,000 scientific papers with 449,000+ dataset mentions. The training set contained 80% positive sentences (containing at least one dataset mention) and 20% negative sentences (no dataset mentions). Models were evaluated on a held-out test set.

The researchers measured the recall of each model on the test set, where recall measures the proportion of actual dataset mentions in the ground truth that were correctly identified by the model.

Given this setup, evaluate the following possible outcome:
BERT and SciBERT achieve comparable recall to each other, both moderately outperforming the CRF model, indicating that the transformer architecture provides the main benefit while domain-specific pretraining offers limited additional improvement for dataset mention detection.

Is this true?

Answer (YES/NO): YES